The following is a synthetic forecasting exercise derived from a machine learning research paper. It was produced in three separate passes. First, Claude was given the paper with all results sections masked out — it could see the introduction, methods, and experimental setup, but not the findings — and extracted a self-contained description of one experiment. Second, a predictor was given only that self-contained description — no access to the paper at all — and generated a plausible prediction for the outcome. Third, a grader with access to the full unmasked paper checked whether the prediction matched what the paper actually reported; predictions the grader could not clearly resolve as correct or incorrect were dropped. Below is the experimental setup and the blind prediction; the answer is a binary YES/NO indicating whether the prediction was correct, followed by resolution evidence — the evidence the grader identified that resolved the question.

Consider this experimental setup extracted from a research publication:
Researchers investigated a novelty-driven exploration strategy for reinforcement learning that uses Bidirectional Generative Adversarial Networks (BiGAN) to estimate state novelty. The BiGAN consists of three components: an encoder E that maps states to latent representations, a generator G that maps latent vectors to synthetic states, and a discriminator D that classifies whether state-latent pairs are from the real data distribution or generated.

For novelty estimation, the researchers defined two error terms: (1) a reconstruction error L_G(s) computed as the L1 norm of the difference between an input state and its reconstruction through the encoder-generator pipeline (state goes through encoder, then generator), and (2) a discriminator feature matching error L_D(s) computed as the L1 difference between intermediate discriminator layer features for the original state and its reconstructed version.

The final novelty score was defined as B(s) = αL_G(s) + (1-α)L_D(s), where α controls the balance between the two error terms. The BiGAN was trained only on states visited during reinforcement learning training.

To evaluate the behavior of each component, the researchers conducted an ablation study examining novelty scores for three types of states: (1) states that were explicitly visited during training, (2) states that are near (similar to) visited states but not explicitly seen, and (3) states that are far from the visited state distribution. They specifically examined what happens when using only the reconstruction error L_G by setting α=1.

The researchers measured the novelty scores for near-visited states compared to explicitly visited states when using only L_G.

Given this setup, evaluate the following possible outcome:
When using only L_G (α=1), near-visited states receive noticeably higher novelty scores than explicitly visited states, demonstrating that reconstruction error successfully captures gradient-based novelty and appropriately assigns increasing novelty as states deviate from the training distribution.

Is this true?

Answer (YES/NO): NO